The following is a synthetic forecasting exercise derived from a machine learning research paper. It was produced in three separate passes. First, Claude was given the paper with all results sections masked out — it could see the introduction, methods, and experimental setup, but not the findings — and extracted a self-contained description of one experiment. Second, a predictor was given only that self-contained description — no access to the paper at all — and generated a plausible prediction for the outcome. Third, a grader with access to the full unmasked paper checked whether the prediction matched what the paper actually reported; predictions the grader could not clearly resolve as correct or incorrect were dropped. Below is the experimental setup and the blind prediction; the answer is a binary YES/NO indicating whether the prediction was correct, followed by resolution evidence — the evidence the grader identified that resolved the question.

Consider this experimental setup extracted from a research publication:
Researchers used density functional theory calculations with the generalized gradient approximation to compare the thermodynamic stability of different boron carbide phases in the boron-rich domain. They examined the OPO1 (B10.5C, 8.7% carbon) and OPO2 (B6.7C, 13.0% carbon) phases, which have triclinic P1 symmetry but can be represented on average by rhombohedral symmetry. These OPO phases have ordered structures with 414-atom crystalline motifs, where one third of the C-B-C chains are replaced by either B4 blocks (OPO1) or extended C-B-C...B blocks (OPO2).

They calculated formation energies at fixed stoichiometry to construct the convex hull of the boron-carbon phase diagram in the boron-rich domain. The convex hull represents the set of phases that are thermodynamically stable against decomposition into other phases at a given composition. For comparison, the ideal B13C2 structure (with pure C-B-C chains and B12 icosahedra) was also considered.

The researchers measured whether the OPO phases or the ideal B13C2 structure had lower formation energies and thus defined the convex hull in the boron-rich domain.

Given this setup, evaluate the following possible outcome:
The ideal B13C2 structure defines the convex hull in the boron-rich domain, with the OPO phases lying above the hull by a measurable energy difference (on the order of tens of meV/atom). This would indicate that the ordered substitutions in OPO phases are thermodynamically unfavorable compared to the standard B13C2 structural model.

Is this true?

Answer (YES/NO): NO